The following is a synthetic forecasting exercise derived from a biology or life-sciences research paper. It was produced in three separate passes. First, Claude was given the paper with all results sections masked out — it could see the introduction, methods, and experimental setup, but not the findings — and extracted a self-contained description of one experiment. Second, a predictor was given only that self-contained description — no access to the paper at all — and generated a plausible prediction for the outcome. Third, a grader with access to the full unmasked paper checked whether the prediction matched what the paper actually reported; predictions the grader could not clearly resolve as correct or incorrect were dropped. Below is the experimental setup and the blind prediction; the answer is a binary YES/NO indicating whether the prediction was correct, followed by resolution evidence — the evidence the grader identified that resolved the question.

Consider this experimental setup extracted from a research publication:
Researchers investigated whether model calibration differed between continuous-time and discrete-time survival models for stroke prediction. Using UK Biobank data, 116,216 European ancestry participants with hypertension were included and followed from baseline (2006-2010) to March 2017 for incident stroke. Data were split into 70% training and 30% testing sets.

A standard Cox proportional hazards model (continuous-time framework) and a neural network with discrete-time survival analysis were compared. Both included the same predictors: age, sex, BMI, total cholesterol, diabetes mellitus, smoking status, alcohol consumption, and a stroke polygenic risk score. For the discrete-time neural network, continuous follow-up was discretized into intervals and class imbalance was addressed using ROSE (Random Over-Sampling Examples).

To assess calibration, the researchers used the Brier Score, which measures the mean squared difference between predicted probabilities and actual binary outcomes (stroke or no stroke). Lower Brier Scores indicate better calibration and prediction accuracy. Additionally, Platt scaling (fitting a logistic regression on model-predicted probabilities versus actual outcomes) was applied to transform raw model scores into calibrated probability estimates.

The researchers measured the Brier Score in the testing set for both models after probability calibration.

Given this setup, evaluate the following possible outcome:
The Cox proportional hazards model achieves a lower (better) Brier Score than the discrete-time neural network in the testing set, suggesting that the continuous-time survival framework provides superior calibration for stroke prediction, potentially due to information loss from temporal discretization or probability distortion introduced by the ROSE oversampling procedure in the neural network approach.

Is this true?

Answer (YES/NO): NO